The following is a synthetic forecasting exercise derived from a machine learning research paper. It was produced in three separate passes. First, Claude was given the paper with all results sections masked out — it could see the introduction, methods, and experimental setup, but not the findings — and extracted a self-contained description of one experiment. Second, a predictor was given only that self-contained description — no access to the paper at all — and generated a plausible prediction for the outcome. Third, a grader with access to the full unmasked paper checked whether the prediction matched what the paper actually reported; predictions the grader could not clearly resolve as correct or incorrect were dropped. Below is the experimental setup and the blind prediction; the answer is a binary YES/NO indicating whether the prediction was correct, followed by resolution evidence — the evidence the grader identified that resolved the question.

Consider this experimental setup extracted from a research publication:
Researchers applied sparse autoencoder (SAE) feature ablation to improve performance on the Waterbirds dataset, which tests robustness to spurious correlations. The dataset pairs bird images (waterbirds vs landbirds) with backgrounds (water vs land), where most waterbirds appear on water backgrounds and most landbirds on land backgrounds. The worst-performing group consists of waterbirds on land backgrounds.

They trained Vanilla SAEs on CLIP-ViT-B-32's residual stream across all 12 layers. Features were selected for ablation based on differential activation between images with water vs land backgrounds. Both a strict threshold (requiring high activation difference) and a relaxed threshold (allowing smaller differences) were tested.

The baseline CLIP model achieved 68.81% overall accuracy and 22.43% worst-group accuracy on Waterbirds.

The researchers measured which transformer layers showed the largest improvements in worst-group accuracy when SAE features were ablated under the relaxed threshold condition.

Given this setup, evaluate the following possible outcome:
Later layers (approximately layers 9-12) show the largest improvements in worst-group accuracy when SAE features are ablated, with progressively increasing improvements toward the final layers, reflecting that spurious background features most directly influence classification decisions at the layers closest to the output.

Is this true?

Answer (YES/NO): NO